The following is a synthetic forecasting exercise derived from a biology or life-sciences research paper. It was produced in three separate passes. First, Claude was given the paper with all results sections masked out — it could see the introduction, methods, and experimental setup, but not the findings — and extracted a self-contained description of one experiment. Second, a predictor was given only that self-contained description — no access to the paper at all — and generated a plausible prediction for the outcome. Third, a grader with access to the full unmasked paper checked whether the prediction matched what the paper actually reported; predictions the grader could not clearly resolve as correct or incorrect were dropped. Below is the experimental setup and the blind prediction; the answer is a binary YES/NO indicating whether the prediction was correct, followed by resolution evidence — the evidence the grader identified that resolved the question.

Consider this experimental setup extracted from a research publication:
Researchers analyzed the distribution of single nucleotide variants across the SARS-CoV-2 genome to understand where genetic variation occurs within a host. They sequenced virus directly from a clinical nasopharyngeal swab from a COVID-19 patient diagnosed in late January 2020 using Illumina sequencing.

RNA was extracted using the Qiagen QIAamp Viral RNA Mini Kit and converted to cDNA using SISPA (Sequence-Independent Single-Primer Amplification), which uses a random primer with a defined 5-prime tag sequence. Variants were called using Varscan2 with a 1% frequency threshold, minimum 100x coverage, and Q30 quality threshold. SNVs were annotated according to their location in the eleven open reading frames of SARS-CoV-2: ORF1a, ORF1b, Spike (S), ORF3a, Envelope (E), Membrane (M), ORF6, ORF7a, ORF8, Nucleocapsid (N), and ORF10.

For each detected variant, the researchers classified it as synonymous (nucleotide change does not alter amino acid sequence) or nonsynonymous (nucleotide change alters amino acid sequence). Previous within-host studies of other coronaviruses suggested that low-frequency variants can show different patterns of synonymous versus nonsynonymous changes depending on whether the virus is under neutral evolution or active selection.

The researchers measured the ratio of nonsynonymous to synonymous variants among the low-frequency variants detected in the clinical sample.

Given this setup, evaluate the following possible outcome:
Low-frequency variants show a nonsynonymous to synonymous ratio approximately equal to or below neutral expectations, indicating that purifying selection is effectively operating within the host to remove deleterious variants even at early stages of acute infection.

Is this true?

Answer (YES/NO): YES